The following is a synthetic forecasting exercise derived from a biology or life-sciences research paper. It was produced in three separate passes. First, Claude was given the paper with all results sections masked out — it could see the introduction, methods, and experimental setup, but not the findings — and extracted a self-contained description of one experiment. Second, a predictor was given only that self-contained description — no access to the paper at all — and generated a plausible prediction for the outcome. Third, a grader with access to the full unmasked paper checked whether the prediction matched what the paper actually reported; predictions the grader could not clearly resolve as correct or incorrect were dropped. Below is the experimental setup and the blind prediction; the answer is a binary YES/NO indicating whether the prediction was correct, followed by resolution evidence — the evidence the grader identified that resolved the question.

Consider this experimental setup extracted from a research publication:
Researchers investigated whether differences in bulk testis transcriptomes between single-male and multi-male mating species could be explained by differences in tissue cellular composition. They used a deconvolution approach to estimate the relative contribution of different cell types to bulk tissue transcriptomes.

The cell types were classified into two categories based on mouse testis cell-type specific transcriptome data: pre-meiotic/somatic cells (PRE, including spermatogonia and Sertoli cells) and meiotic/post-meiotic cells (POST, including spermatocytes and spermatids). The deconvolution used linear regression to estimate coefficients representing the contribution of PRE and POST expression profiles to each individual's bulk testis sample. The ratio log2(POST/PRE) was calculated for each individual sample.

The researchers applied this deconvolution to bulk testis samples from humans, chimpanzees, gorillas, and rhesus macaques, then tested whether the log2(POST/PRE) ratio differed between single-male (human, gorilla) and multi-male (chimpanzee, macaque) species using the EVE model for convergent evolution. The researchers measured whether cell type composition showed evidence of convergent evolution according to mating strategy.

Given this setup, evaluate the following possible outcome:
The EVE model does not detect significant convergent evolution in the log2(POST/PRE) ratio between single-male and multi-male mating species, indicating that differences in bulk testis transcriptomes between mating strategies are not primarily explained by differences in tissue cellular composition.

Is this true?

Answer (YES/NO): NO